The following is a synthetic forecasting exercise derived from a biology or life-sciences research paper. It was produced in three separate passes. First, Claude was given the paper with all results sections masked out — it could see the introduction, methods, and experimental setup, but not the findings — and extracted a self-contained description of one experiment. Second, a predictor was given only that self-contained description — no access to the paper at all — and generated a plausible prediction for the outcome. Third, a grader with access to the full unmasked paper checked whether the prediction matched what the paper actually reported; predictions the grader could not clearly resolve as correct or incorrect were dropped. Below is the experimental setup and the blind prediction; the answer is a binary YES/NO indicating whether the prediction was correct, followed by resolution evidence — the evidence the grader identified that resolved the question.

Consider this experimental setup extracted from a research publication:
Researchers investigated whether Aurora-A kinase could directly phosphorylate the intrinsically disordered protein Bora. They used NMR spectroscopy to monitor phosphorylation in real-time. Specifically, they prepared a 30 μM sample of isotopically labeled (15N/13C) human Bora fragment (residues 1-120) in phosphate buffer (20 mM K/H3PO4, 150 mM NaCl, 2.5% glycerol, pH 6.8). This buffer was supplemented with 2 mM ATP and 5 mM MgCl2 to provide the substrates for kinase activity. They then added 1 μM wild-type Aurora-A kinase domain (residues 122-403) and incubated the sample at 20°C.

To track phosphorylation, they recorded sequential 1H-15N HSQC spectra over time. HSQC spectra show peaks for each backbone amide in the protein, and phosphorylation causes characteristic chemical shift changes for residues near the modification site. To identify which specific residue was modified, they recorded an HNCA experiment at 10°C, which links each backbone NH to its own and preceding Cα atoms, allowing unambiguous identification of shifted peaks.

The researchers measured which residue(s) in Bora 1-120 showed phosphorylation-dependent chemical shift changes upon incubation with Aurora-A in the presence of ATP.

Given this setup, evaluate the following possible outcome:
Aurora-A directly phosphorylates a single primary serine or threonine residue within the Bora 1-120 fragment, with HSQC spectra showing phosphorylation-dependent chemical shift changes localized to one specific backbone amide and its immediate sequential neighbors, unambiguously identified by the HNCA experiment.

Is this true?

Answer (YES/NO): YES